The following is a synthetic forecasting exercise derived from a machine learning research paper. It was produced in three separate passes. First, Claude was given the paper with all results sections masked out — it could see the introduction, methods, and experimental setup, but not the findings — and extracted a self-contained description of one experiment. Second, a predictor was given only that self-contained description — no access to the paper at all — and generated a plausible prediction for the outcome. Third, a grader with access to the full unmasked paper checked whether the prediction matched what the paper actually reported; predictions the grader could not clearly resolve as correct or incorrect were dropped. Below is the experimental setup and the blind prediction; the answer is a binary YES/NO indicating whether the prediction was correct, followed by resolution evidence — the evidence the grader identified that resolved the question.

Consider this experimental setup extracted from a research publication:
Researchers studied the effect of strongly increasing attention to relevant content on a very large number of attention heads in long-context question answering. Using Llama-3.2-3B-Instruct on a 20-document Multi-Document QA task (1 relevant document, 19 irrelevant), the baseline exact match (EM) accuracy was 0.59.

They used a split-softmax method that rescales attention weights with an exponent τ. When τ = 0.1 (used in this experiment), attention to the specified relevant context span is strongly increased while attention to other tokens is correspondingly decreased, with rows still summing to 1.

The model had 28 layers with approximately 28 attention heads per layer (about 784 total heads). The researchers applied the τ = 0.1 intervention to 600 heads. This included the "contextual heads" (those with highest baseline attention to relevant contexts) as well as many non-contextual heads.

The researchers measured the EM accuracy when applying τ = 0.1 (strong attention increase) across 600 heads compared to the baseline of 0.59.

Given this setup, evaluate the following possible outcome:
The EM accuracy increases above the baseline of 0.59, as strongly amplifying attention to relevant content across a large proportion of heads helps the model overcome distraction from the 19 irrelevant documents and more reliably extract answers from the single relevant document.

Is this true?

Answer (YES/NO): NO